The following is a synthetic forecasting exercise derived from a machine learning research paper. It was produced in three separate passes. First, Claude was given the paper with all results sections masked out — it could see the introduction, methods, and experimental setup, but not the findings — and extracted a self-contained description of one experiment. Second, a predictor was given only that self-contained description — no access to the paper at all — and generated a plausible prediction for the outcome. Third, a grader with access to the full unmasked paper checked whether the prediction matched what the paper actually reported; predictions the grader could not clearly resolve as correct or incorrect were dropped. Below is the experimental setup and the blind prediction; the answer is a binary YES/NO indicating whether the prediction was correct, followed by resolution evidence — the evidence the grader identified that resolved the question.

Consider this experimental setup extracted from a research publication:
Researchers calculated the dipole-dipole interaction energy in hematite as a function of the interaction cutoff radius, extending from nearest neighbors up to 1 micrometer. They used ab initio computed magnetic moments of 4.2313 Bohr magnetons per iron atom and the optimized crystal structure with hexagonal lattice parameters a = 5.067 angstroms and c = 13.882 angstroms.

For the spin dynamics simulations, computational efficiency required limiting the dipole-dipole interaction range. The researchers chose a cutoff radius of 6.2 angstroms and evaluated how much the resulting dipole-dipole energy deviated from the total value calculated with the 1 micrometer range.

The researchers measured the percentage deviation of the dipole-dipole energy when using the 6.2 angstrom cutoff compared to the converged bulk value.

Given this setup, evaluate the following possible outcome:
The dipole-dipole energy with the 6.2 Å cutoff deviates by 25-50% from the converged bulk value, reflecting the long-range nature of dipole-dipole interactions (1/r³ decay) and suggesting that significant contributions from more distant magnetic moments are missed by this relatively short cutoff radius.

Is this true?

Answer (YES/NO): NO